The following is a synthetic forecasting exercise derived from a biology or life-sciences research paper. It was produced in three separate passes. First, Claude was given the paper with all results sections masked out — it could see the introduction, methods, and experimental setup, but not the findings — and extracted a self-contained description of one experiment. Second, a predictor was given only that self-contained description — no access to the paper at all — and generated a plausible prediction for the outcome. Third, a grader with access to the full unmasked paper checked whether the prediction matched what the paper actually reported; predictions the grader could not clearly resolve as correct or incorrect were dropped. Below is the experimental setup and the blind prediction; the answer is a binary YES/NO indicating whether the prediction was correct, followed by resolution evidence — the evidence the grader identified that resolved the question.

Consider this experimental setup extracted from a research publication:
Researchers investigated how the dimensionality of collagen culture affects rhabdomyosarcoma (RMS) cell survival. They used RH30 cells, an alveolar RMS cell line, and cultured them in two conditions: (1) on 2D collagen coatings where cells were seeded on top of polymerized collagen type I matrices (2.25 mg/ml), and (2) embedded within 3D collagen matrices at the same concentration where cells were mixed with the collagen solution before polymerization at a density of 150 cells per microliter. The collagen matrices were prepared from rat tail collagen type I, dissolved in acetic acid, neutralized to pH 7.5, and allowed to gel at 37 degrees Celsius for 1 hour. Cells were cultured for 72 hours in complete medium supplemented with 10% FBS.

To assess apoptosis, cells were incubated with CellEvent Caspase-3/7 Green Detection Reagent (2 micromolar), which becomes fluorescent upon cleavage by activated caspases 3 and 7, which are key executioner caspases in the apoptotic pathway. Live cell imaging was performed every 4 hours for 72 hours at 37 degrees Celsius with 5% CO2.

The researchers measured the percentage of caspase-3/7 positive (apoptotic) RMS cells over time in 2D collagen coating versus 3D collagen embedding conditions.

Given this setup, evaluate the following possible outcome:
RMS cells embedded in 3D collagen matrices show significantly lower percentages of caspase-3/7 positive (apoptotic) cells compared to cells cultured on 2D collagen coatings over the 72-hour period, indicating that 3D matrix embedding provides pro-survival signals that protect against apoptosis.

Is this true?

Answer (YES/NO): NO